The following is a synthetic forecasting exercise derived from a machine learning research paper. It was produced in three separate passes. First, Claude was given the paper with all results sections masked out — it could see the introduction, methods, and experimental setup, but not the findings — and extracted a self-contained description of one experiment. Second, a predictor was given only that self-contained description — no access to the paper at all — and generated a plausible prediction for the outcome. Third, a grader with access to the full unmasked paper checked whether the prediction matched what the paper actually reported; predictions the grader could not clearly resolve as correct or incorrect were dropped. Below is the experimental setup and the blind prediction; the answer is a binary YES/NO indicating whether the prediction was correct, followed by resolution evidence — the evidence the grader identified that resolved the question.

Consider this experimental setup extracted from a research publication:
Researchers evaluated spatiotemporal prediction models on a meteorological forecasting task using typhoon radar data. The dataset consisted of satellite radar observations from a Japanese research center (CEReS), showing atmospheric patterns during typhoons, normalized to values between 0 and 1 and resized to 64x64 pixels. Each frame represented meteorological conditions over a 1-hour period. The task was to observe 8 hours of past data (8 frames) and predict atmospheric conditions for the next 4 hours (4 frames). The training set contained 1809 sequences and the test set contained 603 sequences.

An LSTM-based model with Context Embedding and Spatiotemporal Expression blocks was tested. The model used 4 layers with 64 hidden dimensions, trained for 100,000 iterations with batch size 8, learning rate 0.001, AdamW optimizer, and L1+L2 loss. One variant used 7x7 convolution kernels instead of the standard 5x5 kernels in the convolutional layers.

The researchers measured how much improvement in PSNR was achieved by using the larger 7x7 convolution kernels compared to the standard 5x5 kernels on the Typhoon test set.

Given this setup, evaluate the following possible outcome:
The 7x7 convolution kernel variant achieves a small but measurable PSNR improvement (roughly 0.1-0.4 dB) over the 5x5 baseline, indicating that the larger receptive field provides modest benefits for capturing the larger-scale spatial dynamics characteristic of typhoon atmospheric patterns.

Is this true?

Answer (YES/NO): NO